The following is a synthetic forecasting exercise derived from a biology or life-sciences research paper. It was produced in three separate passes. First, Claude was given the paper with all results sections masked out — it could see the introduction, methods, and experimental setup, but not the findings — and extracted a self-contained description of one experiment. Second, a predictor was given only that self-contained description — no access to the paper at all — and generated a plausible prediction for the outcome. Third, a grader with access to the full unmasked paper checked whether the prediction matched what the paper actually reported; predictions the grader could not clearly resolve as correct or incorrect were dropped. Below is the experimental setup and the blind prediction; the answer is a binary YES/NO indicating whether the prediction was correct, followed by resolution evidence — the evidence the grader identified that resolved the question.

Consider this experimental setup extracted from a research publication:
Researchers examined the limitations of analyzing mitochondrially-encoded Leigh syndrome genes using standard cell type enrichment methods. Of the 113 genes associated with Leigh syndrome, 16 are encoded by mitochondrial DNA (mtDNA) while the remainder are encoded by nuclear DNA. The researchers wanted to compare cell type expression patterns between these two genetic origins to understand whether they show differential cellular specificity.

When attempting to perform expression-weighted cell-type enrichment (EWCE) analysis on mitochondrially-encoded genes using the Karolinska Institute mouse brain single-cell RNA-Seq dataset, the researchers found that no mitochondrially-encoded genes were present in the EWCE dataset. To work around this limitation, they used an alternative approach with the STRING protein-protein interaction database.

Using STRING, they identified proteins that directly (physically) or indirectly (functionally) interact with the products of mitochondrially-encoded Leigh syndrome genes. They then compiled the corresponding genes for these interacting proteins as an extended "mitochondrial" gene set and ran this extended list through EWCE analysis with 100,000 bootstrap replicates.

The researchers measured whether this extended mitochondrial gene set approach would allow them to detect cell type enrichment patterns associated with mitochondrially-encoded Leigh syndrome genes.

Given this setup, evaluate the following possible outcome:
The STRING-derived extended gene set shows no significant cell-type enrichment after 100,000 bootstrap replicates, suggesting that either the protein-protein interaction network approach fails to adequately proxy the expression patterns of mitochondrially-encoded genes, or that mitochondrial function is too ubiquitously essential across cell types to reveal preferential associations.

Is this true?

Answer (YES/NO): YES